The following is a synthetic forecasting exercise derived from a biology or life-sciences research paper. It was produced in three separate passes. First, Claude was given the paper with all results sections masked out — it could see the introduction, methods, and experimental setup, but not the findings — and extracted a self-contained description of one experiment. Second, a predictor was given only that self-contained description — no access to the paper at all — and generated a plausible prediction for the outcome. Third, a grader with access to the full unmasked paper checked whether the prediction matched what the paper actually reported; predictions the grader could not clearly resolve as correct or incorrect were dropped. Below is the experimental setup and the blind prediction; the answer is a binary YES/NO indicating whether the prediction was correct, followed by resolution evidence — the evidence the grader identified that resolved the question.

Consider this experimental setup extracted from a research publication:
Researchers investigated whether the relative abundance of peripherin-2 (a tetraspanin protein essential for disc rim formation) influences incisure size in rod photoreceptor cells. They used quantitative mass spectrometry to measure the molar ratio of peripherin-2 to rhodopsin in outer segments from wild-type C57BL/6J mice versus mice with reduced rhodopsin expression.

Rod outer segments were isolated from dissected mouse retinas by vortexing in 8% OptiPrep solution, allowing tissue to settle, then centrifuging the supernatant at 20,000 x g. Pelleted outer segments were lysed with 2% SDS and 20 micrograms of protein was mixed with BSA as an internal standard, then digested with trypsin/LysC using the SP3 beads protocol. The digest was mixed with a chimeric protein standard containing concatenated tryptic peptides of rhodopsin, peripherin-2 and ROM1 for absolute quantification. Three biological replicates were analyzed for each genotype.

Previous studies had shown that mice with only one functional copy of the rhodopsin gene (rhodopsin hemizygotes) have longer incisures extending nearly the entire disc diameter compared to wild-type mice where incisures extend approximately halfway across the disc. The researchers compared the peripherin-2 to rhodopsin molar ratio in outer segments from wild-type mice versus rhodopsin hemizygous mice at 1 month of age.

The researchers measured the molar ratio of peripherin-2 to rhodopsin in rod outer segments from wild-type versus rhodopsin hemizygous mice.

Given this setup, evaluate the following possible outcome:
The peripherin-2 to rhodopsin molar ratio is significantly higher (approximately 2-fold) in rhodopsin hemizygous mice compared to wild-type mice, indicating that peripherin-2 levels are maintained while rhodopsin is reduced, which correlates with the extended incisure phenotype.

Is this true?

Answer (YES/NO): YES